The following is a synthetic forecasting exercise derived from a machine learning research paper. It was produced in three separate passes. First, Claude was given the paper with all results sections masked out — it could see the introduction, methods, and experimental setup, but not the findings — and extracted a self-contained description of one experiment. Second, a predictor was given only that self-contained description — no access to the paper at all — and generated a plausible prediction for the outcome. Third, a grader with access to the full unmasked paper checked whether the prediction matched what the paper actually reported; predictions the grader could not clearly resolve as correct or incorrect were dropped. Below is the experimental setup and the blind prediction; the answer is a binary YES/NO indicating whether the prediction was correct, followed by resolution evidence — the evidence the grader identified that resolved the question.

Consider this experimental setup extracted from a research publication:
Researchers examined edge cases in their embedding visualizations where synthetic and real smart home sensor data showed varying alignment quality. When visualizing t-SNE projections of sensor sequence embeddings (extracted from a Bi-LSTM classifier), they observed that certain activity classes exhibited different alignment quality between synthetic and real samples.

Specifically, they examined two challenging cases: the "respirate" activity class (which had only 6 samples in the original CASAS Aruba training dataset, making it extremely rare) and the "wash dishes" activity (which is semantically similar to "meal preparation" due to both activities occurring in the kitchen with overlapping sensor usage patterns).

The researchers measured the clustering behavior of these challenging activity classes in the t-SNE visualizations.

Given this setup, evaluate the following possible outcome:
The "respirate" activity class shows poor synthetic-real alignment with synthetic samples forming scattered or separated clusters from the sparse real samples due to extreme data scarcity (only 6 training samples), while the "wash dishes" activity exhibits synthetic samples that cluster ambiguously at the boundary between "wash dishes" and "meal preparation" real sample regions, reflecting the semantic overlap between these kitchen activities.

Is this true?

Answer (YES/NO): YES